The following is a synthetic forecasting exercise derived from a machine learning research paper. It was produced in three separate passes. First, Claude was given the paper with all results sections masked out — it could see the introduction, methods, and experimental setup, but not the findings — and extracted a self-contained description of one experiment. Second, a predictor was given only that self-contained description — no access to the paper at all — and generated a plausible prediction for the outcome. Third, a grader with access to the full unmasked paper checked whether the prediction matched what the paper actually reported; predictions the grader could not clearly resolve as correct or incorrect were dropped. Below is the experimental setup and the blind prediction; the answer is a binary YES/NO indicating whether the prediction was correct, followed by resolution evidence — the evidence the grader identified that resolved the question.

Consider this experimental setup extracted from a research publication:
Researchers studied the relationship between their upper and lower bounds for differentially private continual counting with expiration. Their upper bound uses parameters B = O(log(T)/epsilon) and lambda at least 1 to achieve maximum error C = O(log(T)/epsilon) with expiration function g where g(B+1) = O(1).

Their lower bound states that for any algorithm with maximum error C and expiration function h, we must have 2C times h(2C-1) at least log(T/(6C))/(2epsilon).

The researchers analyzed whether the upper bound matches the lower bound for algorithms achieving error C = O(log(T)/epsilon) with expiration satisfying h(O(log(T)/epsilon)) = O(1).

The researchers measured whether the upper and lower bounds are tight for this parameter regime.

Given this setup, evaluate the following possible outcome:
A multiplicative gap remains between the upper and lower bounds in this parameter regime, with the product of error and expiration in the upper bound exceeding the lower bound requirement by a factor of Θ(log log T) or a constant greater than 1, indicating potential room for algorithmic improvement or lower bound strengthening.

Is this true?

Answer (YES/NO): NO